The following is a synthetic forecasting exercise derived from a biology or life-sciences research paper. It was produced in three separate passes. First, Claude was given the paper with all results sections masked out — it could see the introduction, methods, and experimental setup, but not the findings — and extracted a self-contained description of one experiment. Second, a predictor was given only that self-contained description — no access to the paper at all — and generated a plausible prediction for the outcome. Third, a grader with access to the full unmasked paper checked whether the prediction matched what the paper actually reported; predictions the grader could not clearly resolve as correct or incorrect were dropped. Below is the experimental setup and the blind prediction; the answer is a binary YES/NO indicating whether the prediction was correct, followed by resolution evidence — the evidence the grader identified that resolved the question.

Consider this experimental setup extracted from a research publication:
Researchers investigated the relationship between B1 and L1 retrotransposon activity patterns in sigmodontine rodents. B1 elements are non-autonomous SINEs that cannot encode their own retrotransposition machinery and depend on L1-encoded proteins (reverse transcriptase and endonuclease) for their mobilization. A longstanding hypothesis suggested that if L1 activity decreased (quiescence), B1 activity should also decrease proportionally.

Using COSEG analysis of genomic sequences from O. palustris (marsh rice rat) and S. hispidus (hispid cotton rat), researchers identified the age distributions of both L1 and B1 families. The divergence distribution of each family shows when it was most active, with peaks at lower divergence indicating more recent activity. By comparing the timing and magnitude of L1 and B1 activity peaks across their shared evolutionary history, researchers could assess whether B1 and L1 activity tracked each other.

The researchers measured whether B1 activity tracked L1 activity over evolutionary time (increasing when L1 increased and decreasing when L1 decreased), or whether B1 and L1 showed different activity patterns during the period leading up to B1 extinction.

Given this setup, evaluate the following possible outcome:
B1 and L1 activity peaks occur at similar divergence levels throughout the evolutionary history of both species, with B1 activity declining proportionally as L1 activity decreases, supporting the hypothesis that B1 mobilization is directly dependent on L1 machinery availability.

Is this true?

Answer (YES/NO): NO